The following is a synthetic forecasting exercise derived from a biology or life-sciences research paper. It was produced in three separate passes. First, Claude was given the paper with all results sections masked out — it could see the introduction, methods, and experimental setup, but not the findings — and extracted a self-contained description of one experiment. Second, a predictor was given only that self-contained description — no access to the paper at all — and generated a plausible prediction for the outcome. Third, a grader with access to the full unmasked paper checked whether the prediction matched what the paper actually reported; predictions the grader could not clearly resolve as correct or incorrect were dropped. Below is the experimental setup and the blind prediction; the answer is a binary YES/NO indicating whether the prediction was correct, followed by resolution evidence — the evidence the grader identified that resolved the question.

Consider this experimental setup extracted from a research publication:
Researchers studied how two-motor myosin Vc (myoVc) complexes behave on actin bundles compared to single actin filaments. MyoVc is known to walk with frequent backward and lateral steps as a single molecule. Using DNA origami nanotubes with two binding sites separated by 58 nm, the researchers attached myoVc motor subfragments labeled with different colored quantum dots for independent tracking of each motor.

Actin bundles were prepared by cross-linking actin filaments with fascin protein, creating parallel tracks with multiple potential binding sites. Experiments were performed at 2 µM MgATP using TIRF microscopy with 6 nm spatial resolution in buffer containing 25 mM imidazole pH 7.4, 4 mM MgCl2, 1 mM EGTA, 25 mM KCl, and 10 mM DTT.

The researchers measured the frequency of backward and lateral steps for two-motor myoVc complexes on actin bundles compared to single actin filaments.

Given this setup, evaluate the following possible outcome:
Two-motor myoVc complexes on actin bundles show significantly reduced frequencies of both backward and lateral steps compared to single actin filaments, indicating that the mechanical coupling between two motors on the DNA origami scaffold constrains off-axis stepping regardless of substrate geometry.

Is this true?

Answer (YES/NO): NO